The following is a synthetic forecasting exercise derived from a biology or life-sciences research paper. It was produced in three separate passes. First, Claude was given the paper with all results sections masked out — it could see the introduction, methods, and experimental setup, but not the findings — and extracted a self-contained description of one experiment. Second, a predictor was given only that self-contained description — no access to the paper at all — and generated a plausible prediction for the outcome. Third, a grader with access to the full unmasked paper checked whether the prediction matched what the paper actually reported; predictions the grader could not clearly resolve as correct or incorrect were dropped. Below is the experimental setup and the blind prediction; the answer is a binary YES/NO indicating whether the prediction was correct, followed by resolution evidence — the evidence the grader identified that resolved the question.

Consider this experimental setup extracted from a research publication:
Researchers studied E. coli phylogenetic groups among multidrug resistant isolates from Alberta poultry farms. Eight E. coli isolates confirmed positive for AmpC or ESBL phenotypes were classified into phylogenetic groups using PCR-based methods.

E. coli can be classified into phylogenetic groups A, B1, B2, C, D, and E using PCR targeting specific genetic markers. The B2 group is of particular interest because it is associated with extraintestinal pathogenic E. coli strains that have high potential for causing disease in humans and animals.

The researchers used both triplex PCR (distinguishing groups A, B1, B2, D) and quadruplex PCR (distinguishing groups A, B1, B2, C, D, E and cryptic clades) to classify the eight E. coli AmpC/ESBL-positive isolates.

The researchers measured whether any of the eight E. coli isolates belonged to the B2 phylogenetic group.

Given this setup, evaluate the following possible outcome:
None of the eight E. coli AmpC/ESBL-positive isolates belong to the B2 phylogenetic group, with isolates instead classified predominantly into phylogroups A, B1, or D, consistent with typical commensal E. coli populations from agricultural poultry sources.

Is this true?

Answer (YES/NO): YES